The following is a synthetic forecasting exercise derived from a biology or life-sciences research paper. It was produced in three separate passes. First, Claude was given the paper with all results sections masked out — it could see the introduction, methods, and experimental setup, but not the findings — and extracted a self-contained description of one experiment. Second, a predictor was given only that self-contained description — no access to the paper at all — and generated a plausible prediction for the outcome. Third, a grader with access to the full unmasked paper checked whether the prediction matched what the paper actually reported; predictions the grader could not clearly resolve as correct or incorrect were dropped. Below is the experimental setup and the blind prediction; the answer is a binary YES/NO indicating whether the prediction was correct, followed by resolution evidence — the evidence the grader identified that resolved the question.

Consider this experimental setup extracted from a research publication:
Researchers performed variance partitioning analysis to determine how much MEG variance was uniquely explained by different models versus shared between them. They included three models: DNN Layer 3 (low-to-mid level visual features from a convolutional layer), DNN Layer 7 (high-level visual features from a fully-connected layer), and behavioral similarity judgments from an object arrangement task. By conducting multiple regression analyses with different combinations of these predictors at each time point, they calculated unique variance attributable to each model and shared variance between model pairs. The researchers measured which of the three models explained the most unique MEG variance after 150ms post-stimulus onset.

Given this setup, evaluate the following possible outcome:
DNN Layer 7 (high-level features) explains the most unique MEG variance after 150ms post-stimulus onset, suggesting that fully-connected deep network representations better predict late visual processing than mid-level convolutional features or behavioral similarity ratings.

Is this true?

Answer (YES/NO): NO